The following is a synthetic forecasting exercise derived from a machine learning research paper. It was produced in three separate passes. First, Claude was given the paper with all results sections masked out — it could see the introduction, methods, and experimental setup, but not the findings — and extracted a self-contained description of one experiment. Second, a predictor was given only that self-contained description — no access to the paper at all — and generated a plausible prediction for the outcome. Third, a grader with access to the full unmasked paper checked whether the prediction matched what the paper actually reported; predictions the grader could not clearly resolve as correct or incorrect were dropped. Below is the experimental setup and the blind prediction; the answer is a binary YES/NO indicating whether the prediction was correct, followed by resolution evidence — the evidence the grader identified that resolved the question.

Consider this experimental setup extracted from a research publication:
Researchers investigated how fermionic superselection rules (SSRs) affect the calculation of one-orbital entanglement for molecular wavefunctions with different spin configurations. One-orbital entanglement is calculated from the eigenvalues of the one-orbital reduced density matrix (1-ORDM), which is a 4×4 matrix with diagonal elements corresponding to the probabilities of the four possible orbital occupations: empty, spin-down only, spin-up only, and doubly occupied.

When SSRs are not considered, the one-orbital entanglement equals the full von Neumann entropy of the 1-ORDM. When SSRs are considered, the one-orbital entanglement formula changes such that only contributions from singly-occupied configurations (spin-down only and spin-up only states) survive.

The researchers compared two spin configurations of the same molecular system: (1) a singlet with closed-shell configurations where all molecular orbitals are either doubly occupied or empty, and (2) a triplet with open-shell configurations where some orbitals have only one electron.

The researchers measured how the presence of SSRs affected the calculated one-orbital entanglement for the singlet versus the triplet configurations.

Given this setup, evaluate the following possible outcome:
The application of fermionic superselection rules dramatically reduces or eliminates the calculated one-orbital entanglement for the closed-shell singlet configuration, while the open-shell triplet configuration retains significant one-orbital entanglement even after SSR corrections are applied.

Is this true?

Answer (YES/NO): YES